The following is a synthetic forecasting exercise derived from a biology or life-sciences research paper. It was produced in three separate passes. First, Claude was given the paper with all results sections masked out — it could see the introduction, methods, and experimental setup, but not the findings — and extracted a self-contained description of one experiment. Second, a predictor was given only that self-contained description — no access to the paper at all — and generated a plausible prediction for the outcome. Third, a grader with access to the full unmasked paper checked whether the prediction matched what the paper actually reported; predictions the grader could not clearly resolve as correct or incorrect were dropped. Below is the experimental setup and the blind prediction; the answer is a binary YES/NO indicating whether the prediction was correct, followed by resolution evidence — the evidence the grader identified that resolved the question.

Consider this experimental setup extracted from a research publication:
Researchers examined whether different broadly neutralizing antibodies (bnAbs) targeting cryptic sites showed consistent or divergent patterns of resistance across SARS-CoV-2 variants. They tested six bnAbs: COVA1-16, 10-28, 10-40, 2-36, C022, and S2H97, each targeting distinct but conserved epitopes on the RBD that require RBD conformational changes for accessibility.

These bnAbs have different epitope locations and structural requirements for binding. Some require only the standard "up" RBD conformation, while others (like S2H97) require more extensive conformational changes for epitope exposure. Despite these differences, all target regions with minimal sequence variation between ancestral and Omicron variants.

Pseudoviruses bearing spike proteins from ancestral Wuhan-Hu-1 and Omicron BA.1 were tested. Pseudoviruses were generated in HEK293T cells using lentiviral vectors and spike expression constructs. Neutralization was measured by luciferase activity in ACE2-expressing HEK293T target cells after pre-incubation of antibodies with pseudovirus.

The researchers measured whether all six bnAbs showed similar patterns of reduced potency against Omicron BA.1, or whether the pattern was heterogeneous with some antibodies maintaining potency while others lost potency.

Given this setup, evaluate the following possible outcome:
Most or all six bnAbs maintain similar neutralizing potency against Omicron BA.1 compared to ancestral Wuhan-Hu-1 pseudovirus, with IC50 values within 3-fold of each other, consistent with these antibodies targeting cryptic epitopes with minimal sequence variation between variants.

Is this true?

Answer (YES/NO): NO